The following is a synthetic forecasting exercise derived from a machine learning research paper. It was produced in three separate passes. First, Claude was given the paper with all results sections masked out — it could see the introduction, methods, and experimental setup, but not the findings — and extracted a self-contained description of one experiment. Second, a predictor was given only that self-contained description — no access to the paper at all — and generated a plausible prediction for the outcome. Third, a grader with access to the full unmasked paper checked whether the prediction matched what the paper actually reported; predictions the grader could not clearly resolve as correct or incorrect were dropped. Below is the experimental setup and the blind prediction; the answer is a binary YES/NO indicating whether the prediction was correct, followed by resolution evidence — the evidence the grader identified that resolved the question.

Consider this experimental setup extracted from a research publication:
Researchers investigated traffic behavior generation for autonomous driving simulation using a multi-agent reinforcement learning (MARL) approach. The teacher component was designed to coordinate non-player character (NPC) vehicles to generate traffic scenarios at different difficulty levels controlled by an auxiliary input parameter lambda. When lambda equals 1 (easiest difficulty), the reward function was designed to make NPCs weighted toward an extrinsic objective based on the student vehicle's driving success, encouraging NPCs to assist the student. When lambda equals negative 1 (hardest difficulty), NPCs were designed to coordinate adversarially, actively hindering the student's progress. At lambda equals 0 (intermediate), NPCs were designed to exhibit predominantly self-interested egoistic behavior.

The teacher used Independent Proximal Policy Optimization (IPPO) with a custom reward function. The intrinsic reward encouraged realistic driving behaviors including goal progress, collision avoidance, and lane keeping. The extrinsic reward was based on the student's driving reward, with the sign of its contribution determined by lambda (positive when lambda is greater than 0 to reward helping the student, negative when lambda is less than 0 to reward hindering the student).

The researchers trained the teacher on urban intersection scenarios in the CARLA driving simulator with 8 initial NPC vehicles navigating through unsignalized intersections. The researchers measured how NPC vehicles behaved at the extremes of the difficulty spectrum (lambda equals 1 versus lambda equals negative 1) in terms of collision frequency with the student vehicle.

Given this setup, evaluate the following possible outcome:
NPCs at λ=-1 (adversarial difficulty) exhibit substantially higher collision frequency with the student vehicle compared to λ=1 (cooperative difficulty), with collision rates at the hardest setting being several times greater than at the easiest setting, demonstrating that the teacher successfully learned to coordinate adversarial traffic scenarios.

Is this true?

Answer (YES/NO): NO